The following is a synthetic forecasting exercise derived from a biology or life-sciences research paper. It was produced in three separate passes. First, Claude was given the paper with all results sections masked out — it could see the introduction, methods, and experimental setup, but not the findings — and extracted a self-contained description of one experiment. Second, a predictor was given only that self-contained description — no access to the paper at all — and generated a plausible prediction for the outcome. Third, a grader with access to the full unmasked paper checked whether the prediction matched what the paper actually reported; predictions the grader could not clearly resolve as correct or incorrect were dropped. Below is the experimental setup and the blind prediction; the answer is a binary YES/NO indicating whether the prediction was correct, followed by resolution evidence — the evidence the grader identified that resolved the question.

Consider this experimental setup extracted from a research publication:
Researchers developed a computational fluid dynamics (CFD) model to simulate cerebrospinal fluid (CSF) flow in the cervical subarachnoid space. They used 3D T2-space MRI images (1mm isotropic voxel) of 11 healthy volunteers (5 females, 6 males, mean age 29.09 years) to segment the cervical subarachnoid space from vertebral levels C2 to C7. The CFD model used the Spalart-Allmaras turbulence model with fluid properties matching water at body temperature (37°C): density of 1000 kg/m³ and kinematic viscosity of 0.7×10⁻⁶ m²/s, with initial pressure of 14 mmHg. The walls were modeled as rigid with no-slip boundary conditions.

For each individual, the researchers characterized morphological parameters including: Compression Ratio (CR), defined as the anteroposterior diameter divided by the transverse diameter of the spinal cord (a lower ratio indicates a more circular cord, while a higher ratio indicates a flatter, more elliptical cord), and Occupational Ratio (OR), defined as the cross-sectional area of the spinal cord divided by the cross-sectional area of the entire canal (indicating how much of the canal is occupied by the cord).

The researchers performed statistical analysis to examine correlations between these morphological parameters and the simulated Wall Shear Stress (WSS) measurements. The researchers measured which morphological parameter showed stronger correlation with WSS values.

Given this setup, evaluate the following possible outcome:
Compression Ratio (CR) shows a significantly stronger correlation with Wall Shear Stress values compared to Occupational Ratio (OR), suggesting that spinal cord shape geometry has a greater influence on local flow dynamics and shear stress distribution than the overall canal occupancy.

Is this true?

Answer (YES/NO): YES